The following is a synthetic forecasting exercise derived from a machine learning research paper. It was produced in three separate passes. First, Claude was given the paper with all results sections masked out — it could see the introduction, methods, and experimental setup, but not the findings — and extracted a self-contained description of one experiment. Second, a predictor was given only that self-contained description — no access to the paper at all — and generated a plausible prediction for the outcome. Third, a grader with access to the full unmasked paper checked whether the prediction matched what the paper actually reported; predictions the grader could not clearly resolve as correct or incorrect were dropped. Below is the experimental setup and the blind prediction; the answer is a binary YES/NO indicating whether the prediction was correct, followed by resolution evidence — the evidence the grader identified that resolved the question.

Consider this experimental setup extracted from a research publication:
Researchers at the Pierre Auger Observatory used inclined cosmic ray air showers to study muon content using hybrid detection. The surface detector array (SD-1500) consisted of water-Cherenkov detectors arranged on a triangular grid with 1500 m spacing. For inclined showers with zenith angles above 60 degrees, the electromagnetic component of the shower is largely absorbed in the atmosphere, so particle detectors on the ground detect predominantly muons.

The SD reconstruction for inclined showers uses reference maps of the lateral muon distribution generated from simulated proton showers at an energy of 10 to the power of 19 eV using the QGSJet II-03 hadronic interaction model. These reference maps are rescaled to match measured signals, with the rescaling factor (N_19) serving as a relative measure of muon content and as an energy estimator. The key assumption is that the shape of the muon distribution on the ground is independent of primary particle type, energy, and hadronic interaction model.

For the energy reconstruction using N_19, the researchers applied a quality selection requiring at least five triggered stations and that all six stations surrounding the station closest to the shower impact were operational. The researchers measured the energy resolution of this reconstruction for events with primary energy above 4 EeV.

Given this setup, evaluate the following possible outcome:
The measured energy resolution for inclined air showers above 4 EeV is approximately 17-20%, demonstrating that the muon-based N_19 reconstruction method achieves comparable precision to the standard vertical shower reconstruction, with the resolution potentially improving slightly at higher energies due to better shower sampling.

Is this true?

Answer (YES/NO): YES